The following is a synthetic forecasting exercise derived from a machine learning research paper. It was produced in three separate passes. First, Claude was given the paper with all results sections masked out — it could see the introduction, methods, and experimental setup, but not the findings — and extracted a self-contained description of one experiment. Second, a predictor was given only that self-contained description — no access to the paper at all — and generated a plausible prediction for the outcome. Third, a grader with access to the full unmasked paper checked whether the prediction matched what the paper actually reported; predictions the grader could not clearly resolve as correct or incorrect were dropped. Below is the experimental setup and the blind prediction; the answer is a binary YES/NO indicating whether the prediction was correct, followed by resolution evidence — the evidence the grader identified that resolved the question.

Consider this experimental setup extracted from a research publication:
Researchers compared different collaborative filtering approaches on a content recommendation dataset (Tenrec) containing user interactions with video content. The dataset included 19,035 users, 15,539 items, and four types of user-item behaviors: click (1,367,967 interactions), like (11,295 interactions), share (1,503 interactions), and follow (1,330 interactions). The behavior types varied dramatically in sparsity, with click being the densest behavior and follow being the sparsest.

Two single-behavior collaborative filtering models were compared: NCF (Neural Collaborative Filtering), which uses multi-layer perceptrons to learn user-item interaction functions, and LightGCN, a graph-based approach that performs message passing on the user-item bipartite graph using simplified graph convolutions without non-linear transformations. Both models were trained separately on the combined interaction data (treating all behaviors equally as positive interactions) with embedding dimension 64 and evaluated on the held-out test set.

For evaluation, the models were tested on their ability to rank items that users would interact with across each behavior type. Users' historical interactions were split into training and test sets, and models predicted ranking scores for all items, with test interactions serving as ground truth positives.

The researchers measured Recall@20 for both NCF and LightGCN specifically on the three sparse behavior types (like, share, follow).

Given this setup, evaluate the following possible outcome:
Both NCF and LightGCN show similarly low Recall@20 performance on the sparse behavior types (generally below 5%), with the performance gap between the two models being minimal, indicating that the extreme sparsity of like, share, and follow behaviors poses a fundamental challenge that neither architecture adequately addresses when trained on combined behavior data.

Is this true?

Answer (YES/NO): NO